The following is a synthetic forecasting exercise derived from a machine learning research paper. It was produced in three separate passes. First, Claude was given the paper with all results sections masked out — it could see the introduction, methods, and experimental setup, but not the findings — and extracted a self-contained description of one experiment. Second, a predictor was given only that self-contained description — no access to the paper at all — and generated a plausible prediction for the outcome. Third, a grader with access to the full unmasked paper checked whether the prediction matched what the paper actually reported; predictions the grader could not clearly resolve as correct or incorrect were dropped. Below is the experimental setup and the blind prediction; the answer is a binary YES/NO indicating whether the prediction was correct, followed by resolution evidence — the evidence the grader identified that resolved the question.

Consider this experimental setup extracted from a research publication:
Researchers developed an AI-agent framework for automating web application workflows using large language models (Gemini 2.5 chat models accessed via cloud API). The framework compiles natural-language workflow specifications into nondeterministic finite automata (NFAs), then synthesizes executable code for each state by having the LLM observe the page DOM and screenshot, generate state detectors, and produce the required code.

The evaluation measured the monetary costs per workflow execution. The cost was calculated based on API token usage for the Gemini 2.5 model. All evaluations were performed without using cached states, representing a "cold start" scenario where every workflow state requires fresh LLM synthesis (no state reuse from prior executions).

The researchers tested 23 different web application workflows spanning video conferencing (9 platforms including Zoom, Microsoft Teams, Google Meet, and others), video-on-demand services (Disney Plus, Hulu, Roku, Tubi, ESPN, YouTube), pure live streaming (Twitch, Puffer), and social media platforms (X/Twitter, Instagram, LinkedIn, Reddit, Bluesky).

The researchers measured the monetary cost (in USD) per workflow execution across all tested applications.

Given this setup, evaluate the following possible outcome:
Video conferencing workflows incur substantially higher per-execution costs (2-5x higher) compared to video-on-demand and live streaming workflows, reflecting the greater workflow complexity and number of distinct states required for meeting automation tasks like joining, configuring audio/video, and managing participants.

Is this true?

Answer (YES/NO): NO